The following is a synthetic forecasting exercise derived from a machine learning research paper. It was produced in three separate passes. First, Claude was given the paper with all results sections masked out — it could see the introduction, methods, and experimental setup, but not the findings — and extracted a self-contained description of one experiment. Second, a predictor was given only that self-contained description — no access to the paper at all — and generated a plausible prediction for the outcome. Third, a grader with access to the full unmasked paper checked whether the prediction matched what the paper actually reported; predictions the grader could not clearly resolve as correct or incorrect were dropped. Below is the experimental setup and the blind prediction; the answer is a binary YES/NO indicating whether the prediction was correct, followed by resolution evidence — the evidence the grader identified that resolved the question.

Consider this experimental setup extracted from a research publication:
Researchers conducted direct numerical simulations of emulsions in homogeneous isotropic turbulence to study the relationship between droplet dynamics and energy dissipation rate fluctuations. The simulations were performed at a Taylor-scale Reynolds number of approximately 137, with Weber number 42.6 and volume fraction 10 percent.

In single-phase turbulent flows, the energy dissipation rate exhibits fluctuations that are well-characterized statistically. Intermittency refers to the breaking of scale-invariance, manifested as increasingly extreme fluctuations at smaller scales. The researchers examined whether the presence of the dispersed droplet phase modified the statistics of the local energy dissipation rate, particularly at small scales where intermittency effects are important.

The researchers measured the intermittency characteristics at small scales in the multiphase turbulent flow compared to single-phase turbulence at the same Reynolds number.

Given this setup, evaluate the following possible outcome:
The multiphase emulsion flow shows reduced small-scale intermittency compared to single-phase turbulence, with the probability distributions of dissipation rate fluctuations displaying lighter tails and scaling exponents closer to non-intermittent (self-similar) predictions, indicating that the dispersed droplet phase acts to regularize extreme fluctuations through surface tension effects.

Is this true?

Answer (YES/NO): NO